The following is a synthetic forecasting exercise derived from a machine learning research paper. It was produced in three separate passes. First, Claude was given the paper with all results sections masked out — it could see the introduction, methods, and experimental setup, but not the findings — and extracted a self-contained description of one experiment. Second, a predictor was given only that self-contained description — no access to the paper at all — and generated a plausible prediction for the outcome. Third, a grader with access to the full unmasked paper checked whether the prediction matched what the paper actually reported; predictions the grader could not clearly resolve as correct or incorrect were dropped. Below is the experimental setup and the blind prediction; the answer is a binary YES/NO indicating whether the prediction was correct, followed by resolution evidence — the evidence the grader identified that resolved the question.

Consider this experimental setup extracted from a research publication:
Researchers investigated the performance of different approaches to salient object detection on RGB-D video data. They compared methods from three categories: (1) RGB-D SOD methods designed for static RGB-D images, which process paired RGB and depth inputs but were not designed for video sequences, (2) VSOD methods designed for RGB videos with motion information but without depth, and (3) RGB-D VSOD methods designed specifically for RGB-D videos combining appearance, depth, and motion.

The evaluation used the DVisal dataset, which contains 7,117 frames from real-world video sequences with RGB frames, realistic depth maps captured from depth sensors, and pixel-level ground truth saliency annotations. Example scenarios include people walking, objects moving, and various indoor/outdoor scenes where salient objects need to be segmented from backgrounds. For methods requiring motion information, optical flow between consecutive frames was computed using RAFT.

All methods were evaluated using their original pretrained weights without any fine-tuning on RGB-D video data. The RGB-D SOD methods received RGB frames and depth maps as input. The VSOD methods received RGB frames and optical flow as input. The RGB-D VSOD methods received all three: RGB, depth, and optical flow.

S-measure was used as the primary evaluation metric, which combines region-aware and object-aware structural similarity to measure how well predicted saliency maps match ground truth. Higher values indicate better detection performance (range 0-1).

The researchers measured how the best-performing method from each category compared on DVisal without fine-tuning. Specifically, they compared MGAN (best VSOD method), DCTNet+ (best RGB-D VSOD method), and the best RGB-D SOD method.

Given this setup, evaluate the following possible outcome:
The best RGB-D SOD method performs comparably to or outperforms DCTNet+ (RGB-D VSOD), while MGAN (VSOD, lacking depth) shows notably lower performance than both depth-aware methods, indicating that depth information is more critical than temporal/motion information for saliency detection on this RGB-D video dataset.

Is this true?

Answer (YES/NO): NO